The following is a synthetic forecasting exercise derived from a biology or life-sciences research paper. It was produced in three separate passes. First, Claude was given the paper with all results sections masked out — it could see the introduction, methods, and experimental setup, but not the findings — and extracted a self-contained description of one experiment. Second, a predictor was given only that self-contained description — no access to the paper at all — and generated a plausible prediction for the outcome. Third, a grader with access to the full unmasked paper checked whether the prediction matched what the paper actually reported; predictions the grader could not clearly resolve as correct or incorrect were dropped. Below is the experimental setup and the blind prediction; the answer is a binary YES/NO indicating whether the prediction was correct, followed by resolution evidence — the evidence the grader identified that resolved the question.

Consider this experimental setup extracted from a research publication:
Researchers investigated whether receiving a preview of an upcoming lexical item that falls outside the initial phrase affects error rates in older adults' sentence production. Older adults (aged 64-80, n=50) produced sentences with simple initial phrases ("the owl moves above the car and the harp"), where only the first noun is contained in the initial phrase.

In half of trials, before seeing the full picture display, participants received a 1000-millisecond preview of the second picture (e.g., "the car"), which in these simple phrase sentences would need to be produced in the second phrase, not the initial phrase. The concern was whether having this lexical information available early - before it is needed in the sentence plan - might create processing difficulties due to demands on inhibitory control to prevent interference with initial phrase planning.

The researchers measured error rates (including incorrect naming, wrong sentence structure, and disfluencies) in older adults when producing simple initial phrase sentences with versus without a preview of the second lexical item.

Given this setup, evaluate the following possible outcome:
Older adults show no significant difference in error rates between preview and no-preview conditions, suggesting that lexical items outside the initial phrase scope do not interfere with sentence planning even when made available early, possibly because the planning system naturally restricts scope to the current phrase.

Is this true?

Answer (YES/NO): NO